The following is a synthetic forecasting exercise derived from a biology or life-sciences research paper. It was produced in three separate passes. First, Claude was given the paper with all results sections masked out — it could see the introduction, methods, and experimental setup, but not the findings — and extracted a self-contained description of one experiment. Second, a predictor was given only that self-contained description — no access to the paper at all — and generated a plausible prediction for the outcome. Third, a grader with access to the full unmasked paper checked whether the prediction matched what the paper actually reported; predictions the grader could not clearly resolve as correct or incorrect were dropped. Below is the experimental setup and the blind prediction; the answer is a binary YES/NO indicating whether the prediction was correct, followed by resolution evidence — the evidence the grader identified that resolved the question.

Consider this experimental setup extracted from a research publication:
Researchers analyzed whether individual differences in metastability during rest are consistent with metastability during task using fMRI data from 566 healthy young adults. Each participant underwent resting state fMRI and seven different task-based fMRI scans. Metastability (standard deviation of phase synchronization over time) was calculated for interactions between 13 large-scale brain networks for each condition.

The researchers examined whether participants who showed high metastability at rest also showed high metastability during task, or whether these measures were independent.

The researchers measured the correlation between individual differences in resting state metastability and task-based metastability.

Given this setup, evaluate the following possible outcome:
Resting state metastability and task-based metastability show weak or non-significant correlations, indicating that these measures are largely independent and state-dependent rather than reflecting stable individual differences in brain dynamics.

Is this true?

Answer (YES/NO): NO